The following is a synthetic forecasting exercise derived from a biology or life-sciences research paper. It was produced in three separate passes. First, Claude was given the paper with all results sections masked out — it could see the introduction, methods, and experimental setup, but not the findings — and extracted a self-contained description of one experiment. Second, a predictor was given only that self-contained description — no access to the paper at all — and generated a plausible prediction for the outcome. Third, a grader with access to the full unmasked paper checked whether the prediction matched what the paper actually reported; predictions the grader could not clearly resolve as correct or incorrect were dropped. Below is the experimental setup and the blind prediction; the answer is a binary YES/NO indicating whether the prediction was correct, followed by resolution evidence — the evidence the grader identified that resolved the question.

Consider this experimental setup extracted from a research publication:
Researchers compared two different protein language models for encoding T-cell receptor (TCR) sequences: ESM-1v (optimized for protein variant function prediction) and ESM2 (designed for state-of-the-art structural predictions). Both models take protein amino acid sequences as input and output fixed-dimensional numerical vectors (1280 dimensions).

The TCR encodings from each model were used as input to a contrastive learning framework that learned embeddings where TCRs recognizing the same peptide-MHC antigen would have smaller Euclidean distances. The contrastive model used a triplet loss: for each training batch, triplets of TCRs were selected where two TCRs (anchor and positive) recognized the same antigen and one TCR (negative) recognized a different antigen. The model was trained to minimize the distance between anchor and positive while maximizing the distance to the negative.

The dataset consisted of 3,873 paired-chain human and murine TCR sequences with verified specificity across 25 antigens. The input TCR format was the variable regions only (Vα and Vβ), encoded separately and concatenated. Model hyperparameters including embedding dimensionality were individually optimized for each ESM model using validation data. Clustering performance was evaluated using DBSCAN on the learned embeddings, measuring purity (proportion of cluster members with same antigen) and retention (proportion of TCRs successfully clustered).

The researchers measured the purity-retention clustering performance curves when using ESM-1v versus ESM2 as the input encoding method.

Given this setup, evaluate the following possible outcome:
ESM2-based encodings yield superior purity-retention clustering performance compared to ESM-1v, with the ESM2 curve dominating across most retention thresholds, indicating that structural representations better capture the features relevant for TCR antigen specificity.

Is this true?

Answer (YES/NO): NO